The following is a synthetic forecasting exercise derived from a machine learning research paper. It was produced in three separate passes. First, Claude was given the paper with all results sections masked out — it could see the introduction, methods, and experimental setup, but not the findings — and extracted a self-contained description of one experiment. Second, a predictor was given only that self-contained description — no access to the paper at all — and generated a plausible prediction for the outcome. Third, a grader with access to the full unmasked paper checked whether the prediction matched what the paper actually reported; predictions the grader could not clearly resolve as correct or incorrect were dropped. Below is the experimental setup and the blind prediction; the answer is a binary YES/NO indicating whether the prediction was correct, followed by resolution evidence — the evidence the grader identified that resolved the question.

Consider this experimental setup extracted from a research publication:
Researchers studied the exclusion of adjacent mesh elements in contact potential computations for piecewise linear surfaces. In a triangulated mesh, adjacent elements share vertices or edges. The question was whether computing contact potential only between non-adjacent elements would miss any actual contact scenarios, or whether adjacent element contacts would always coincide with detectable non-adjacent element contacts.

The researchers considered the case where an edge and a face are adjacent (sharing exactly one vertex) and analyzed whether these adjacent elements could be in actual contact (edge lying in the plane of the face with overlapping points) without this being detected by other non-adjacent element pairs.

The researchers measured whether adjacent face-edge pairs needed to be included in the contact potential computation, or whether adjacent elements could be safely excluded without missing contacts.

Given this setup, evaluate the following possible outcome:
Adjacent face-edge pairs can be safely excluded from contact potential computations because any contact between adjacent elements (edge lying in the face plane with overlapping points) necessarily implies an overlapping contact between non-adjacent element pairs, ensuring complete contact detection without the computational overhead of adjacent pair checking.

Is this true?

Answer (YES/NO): YES